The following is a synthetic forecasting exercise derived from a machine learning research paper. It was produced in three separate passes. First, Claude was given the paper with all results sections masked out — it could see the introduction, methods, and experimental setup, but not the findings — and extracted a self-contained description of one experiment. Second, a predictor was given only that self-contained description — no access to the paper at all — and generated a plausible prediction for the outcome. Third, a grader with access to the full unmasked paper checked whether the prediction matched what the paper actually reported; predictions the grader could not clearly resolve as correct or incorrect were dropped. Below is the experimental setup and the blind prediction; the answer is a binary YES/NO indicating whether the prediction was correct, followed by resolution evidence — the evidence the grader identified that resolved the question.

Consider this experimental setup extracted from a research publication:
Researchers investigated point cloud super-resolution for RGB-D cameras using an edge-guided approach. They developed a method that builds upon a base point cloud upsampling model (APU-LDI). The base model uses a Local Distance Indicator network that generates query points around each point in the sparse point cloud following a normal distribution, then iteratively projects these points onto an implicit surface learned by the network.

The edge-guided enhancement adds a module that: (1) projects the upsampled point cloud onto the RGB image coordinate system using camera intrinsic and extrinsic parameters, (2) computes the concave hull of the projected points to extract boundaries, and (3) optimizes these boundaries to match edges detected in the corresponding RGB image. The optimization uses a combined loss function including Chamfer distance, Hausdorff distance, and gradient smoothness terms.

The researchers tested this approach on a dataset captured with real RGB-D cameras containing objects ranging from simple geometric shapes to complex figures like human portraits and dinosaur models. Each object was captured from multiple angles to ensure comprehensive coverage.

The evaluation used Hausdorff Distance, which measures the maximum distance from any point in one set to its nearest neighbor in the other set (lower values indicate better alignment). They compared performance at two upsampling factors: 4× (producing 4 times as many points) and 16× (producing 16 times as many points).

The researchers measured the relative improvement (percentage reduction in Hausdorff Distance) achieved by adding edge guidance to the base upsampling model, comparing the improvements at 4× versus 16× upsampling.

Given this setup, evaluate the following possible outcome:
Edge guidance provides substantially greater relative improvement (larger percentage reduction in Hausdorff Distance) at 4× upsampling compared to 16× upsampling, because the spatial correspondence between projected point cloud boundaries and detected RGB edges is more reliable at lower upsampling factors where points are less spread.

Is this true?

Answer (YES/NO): NO